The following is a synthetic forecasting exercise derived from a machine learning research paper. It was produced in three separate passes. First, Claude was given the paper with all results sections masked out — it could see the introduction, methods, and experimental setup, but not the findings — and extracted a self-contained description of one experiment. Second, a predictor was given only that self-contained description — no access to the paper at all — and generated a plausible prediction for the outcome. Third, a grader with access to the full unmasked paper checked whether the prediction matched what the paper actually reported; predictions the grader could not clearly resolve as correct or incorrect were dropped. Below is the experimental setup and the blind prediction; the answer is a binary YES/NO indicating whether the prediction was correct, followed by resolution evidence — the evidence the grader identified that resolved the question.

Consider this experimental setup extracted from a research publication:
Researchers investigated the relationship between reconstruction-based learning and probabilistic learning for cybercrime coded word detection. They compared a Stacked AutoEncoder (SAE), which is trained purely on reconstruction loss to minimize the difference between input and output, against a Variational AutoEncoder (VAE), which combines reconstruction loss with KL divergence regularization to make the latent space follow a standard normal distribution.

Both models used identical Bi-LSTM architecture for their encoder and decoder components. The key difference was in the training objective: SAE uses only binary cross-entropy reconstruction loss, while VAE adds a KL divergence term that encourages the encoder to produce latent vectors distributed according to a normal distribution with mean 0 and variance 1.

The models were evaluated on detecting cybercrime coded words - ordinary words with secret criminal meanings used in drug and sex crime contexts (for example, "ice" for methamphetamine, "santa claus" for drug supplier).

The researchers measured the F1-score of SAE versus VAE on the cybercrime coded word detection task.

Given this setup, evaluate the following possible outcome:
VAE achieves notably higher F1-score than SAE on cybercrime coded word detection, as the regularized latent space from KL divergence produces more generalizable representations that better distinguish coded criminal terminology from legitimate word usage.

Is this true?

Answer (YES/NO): NO